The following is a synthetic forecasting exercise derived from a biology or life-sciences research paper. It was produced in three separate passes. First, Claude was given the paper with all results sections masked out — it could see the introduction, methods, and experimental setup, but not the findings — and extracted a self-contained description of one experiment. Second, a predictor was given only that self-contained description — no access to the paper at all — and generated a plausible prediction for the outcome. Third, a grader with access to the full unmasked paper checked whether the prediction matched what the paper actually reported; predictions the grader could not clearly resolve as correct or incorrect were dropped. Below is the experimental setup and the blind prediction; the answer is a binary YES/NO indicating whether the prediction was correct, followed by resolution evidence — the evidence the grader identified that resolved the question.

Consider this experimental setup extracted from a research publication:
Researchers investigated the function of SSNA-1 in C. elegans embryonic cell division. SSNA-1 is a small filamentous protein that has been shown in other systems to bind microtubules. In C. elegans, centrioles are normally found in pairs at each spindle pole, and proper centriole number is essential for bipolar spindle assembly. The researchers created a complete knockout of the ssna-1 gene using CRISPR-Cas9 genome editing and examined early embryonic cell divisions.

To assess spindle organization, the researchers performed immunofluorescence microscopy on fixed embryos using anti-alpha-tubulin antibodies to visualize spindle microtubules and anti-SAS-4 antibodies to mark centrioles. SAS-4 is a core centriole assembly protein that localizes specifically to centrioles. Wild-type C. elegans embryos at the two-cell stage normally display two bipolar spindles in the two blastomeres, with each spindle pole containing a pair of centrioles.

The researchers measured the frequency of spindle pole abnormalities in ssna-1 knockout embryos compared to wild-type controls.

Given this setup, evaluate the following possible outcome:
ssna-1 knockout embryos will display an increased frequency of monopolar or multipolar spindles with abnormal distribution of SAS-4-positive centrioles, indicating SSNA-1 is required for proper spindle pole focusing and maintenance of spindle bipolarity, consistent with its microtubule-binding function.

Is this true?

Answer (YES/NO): NO